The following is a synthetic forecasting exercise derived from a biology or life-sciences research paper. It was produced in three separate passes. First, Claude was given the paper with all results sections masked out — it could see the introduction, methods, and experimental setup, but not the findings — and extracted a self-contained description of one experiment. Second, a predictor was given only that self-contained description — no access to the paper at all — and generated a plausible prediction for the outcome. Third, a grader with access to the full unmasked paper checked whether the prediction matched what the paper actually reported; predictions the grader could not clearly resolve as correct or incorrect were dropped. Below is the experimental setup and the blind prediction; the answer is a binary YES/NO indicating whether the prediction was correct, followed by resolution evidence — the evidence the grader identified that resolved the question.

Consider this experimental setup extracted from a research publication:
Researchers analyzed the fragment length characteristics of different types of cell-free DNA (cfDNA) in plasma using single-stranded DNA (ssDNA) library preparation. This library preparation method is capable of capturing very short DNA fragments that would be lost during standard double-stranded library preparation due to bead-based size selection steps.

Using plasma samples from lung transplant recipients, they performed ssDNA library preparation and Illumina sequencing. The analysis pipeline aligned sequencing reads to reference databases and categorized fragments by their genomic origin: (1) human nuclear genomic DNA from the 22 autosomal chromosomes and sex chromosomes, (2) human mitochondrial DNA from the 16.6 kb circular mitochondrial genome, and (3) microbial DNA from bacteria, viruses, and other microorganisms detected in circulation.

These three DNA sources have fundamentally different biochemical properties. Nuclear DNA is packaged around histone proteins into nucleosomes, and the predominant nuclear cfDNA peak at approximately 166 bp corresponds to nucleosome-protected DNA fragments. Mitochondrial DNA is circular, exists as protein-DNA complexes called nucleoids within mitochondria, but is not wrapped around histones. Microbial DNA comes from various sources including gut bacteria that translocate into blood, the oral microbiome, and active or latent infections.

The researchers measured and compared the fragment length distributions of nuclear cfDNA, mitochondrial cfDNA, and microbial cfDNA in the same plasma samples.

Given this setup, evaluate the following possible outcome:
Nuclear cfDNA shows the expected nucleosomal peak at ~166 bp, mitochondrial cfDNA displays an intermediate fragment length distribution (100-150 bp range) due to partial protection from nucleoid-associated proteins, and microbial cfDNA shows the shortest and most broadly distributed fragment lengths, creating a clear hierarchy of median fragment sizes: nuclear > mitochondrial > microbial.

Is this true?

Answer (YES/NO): NO